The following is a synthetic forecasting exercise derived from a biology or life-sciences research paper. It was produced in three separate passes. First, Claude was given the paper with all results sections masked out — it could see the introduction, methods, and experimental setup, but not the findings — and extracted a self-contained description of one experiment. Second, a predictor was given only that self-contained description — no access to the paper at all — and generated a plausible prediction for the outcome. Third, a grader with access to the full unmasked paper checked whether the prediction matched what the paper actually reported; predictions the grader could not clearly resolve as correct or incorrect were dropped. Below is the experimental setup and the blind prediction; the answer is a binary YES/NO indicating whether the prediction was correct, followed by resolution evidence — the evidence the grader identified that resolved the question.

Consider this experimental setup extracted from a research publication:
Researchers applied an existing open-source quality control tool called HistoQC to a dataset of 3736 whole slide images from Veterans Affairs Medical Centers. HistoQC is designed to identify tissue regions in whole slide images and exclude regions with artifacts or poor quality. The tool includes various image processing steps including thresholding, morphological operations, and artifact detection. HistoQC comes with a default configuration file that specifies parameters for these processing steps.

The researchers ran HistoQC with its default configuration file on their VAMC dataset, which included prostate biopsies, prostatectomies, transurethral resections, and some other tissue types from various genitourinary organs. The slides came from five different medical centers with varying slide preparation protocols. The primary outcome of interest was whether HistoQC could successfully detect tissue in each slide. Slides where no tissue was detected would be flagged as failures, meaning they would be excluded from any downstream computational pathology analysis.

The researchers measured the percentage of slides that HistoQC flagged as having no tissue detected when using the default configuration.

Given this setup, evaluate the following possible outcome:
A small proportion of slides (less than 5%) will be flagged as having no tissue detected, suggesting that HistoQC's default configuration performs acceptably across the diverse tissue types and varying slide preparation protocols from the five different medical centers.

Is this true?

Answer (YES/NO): NO